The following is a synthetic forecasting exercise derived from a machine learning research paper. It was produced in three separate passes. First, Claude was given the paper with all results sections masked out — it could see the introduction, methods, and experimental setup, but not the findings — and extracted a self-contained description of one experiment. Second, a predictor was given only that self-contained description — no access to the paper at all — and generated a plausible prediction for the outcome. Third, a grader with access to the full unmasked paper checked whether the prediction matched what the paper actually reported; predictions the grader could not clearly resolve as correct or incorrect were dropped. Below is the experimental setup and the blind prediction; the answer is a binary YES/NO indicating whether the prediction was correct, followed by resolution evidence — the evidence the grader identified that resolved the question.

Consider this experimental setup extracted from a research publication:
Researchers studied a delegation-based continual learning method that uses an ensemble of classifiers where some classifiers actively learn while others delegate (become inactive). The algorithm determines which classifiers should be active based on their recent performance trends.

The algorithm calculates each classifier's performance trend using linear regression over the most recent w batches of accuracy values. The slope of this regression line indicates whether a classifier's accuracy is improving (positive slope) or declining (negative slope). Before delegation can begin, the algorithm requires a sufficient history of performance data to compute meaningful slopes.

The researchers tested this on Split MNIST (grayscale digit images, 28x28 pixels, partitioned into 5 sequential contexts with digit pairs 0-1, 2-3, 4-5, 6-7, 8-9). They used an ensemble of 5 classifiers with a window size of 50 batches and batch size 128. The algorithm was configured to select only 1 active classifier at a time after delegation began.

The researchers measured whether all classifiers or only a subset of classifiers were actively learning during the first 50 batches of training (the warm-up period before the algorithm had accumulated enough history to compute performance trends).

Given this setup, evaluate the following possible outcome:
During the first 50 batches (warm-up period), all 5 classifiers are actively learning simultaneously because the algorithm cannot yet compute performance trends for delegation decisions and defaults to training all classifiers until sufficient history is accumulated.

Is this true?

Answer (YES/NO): YES